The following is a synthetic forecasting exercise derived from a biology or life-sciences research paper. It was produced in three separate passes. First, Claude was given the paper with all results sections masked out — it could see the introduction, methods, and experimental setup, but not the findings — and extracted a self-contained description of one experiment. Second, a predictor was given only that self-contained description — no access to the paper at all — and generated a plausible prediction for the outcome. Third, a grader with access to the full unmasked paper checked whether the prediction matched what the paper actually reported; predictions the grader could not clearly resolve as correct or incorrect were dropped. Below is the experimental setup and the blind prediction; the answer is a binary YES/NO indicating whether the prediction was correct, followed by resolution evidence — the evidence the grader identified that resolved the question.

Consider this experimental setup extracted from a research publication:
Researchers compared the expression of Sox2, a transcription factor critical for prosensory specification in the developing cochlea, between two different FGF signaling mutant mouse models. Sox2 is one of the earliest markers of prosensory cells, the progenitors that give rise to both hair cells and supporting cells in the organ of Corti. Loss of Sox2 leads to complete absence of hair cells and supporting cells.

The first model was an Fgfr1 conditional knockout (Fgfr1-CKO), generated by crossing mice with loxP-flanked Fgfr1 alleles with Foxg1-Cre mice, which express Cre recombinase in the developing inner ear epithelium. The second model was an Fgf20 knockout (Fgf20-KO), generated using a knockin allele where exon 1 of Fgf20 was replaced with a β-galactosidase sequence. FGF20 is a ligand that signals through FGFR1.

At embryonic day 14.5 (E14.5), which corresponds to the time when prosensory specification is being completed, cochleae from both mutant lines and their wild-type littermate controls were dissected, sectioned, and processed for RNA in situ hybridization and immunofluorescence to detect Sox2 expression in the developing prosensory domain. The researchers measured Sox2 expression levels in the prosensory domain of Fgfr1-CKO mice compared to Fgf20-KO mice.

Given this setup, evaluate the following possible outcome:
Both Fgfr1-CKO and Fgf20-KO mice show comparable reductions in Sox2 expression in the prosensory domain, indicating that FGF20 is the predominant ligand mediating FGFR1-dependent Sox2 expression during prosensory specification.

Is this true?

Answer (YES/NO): NO